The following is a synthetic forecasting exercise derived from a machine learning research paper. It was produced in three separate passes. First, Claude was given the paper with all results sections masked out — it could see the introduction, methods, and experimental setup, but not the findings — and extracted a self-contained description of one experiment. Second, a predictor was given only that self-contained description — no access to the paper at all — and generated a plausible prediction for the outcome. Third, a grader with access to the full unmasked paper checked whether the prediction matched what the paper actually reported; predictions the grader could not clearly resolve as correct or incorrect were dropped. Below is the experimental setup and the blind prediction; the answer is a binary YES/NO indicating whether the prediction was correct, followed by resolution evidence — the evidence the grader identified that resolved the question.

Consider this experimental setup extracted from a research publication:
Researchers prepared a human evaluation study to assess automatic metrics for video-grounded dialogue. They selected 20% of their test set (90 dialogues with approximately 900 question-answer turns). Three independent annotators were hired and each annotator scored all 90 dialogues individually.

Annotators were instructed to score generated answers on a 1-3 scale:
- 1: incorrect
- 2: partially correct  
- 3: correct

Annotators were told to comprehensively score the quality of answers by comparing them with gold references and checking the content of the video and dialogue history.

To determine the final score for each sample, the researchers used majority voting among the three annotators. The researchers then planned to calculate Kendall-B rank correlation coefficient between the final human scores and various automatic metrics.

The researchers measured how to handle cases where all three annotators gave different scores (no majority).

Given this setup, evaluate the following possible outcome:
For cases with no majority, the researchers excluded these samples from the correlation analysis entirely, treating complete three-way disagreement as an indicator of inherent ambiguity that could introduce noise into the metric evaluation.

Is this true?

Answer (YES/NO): YES